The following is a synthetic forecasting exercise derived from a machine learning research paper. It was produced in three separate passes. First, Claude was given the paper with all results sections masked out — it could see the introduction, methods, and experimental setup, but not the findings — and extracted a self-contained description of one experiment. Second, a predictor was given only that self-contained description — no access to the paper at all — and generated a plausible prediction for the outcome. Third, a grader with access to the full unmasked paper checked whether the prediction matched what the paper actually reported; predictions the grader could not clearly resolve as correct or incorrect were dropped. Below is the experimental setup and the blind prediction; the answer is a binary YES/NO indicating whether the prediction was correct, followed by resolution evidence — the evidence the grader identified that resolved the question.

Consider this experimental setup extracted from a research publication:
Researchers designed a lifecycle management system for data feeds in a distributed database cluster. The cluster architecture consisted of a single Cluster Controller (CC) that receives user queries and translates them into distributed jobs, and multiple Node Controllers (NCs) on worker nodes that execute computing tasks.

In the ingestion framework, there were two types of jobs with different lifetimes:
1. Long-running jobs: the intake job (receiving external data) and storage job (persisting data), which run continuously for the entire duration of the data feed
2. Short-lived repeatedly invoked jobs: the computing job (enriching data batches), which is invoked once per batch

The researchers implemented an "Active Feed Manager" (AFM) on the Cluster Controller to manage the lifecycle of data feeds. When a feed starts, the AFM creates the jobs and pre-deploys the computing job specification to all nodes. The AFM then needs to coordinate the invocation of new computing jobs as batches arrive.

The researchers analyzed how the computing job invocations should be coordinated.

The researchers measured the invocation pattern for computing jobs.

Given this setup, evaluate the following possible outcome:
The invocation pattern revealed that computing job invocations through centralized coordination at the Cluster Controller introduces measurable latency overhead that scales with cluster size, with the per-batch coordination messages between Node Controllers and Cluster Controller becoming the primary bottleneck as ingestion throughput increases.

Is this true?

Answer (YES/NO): NO